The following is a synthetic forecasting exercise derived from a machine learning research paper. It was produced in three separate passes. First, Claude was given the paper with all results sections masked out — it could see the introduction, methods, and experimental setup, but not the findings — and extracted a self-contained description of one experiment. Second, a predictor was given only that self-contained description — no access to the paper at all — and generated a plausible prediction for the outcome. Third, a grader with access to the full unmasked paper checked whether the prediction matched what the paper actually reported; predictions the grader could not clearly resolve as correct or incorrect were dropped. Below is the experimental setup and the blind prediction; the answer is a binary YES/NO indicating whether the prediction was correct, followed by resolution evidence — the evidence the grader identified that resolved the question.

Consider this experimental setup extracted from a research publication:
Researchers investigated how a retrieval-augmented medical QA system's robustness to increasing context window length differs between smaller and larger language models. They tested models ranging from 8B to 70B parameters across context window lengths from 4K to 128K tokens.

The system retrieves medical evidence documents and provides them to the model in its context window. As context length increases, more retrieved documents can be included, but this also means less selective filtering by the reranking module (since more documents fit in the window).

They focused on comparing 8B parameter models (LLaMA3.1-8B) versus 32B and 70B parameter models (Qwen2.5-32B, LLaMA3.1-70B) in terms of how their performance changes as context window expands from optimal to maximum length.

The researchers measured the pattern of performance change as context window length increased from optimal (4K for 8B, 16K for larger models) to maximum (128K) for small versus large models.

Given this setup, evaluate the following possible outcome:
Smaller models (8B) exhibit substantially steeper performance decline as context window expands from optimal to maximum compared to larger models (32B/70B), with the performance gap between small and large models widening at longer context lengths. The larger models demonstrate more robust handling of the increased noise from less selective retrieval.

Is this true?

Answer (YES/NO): YES